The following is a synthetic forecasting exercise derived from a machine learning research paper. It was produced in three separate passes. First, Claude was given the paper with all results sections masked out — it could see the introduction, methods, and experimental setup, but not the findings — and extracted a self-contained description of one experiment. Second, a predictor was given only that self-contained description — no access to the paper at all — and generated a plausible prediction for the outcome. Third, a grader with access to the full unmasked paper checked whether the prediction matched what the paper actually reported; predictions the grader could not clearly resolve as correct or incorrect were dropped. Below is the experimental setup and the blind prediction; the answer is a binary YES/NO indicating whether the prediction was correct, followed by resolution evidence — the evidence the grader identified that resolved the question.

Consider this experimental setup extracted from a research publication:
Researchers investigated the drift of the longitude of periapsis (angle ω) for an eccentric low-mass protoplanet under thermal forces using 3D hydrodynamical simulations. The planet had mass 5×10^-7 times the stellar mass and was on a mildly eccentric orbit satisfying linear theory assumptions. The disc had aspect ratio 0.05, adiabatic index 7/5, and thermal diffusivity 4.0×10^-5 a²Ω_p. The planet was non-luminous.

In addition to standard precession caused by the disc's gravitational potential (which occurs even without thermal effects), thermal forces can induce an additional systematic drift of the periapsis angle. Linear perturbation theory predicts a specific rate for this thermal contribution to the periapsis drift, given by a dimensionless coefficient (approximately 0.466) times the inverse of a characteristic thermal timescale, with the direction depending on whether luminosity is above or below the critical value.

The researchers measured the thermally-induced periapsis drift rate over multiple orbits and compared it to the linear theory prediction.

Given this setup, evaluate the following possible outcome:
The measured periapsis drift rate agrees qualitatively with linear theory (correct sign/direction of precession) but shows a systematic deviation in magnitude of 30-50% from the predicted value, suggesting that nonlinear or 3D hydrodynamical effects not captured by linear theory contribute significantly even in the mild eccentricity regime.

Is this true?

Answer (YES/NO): NO